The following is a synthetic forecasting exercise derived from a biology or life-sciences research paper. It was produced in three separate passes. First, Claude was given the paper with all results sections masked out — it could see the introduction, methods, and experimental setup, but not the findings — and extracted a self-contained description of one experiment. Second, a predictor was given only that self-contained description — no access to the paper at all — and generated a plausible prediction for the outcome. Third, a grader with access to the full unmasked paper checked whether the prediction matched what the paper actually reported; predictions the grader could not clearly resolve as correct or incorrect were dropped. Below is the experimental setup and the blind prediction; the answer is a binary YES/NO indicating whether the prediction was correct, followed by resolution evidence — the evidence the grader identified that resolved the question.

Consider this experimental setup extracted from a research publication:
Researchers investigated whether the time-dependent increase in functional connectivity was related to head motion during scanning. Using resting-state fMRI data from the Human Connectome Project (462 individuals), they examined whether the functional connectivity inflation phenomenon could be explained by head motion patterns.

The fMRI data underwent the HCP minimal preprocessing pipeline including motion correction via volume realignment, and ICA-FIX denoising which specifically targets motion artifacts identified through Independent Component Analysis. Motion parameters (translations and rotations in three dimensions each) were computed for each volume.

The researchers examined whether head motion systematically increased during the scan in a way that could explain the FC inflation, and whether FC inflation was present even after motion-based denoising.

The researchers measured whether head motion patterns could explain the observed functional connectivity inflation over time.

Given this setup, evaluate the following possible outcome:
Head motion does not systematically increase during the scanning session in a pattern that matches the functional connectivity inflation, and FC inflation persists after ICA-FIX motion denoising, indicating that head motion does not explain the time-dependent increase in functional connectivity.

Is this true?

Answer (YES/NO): YES